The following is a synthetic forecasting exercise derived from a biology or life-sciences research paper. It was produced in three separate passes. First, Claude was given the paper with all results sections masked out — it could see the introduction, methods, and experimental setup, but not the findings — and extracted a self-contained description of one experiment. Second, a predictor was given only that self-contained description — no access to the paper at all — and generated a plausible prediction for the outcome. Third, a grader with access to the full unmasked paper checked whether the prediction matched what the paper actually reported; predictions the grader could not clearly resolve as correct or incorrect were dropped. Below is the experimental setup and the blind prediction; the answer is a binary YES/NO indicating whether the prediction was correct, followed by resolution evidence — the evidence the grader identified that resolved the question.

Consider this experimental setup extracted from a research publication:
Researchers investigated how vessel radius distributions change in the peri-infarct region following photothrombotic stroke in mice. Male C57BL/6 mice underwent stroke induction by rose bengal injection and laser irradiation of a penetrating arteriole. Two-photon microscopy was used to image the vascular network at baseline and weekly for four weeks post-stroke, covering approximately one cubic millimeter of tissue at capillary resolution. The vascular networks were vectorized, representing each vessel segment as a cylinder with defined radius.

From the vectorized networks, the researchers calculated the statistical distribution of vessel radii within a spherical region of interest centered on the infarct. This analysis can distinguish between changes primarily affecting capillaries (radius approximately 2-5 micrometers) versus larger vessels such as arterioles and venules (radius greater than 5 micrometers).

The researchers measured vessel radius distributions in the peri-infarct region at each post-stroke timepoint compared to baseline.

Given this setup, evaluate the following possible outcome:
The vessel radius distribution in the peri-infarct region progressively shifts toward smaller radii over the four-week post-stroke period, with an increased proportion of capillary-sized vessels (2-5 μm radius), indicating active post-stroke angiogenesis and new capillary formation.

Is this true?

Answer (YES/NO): NO